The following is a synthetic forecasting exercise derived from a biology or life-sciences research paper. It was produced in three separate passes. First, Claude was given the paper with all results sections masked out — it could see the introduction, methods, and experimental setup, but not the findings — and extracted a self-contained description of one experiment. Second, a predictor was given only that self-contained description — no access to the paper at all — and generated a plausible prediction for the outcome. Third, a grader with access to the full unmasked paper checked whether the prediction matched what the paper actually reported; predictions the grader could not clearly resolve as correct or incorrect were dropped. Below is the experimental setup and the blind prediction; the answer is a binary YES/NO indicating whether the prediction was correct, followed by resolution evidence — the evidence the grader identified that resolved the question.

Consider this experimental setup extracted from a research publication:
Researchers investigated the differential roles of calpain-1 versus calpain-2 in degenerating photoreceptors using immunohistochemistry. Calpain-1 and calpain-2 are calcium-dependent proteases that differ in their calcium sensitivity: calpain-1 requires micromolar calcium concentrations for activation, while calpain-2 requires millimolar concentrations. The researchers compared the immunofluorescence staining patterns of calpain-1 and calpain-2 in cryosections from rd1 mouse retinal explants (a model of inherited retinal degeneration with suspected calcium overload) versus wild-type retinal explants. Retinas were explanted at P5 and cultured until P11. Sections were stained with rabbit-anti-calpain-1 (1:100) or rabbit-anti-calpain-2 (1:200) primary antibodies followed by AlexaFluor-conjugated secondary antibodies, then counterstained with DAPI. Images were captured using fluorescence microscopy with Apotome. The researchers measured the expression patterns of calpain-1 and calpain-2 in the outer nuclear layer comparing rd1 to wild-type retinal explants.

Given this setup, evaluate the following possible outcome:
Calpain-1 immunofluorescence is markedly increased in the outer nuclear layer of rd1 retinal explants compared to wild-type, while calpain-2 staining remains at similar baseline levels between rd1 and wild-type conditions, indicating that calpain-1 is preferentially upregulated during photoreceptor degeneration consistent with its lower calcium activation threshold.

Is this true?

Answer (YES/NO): NO